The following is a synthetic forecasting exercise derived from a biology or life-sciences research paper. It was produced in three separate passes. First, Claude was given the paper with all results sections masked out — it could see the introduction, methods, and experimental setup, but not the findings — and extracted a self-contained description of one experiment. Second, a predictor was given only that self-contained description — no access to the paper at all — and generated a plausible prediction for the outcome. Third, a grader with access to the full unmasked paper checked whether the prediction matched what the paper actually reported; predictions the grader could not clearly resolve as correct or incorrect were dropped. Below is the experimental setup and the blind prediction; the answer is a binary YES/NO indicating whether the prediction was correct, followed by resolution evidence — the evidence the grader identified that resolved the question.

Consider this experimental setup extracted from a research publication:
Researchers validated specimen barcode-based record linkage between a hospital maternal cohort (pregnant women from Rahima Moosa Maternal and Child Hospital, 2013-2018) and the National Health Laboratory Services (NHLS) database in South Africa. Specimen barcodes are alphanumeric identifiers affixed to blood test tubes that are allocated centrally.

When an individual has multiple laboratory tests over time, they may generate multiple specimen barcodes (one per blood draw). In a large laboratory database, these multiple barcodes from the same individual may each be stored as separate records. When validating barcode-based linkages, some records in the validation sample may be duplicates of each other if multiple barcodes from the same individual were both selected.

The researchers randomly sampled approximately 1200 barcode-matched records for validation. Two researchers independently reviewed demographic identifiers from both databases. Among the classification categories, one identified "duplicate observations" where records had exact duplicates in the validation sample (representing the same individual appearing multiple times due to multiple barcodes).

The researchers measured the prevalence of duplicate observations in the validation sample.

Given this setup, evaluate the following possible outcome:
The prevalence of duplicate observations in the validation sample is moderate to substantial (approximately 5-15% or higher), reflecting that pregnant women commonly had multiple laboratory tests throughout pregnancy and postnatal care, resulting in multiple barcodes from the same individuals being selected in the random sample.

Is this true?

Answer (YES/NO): NO